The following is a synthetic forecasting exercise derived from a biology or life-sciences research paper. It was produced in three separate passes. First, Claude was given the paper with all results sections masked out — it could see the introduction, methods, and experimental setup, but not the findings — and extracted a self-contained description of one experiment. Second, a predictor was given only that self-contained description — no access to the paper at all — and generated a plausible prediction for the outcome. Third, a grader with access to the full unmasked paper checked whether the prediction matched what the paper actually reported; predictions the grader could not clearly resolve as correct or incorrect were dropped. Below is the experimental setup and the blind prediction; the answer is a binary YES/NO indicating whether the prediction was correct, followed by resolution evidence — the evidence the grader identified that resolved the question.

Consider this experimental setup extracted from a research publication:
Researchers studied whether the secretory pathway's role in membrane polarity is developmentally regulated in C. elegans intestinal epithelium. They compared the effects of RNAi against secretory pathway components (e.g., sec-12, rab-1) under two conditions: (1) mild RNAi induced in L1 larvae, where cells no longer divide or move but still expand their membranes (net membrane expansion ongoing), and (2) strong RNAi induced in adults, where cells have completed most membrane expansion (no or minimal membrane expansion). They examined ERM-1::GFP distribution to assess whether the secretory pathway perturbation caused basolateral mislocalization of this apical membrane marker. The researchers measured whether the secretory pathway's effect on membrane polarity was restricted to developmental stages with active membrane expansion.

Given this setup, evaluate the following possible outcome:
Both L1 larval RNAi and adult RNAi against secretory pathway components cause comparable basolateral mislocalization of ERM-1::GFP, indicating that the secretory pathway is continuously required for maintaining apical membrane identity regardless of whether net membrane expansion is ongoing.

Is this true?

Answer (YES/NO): NO